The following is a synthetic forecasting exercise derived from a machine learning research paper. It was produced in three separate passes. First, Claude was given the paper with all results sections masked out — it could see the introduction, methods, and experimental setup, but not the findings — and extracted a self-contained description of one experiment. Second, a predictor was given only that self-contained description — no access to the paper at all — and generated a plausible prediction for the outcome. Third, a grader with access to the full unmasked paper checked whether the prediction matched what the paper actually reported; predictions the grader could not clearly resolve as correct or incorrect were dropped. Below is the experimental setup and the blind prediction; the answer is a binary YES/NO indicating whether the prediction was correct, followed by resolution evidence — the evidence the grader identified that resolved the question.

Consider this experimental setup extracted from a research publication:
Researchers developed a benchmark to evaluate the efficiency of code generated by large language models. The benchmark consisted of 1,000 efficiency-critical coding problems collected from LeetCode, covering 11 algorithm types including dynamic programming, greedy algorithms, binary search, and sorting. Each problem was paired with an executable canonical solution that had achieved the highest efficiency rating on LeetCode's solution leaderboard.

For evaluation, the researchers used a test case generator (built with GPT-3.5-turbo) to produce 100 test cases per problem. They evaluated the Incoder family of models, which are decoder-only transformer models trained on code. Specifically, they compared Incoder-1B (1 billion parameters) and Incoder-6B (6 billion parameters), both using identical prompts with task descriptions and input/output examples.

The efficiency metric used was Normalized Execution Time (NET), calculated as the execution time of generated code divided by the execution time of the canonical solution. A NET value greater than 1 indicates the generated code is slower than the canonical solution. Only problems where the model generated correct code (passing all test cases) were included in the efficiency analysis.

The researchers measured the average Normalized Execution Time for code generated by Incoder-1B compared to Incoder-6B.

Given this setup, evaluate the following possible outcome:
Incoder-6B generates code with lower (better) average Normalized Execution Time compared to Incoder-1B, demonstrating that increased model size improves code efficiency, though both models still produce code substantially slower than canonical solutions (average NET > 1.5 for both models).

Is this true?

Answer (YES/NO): NO